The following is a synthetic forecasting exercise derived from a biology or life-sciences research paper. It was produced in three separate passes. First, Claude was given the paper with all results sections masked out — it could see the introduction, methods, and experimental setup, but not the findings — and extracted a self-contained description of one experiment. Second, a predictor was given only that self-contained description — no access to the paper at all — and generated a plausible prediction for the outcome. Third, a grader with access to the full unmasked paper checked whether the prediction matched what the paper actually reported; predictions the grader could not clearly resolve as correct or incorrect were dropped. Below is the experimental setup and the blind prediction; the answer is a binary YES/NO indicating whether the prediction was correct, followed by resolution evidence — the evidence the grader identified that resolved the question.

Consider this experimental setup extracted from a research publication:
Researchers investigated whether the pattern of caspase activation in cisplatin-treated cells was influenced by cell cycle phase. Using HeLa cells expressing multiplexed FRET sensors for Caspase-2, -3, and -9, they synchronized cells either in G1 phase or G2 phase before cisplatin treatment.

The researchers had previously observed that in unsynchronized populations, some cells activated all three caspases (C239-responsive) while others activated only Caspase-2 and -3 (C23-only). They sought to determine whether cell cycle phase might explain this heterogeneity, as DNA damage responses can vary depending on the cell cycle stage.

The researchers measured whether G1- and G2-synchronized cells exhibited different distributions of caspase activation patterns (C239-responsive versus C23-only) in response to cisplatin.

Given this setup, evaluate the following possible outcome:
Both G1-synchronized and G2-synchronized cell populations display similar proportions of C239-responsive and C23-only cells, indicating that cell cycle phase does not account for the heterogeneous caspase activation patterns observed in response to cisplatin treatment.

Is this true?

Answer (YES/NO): YES